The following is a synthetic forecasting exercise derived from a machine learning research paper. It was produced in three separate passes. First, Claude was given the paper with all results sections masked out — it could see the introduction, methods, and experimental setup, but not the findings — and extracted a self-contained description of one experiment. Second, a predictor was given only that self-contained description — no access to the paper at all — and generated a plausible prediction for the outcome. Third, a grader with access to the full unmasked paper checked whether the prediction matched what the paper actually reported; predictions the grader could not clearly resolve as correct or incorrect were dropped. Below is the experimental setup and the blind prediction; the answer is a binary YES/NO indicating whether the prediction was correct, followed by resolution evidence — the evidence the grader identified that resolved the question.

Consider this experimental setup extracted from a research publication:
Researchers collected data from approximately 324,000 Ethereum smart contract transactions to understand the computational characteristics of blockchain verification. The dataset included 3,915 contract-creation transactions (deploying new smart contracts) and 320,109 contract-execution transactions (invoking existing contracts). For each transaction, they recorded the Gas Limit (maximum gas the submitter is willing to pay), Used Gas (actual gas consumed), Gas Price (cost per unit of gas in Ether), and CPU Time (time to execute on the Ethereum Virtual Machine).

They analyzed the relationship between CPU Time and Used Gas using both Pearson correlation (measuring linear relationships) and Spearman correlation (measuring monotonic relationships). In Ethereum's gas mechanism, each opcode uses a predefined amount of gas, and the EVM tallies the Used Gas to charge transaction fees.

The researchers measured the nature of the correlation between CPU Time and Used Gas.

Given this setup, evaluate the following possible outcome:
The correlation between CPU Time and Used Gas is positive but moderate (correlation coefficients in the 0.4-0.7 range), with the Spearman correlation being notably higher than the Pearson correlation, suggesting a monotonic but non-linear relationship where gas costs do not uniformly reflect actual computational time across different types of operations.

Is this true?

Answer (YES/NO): NO